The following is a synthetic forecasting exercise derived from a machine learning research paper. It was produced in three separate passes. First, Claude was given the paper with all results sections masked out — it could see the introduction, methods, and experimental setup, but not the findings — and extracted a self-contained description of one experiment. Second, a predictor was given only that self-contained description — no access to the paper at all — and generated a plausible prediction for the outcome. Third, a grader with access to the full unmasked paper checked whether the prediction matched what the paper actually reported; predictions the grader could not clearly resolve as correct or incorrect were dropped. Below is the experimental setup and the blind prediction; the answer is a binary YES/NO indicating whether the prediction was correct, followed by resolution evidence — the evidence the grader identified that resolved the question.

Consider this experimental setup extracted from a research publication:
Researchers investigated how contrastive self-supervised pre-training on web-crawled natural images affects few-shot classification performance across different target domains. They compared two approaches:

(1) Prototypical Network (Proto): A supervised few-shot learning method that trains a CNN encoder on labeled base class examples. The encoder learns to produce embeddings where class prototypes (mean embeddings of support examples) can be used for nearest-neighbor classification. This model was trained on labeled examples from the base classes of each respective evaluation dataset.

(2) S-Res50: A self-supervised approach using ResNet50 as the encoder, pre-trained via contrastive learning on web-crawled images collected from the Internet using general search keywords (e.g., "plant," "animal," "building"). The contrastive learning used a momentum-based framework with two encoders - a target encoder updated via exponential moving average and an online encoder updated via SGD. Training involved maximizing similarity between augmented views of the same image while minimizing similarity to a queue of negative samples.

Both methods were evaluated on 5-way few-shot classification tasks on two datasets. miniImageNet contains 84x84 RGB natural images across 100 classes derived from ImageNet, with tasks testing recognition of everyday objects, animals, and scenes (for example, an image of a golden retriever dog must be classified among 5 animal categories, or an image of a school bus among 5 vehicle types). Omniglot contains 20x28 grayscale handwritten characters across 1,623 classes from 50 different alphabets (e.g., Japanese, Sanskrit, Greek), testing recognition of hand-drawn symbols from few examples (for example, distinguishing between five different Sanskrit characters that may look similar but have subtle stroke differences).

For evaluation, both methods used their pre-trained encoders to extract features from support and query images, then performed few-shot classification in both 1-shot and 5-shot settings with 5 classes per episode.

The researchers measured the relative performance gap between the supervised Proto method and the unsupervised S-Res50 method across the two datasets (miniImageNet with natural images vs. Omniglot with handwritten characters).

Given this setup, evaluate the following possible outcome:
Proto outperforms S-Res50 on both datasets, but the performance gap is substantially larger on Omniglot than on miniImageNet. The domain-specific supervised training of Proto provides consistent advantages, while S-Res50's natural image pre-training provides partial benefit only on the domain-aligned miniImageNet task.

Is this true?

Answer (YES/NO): NO